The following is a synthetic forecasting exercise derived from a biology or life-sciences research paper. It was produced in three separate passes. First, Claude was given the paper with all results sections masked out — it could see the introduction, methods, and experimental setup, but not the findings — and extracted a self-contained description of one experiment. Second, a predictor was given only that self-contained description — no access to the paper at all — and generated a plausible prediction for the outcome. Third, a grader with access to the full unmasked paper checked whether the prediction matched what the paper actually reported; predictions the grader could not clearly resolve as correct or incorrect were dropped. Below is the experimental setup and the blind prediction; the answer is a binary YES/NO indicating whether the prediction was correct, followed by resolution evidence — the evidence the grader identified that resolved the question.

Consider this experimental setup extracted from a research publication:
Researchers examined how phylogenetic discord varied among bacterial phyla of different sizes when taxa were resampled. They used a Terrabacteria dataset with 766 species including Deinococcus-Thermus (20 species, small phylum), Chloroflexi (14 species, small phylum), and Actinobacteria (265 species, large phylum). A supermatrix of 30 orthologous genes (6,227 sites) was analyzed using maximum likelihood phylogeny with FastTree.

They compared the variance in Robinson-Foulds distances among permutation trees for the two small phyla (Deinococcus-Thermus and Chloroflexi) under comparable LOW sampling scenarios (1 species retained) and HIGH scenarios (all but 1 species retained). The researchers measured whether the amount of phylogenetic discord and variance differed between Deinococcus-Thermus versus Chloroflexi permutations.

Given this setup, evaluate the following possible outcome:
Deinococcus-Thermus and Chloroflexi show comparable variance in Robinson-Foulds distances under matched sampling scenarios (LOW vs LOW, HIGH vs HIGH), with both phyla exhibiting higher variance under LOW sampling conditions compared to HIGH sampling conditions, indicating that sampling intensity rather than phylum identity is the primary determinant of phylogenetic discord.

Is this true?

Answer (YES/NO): NO